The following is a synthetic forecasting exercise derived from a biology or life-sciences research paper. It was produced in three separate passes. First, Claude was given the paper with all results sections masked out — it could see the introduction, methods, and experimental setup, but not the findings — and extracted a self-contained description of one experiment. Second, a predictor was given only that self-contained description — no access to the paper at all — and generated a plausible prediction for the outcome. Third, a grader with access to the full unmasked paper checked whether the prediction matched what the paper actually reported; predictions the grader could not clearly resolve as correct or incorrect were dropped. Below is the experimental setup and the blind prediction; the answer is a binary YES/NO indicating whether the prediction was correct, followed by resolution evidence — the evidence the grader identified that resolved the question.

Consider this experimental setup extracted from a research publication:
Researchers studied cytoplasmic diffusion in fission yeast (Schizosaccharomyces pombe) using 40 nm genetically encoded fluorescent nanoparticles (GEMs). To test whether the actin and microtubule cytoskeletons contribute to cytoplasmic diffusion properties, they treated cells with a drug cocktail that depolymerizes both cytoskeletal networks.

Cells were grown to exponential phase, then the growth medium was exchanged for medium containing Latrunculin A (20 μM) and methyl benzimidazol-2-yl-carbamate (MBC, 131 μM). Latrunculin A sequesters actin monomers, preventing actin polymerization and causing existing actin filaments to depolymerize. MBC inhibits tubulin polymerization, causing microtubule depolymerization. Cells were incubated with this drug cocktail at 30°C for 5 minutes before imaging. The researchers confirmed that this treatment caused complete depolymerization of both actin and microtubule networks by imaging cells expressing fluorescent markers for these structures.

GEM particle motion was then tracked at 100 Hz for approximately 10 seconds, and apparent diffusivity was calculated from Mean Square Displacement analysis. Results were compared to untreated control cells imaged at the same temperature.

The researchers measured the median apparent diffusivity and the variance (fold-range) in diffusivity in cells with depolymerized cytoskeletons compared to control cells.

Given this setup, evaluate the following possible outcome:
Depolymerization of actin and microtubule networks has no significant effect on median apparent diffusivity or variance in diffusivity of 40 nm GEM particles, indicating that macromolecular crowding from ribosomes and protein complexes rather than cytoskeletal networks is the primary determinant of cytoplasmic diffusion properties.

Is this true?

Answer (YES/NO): NO